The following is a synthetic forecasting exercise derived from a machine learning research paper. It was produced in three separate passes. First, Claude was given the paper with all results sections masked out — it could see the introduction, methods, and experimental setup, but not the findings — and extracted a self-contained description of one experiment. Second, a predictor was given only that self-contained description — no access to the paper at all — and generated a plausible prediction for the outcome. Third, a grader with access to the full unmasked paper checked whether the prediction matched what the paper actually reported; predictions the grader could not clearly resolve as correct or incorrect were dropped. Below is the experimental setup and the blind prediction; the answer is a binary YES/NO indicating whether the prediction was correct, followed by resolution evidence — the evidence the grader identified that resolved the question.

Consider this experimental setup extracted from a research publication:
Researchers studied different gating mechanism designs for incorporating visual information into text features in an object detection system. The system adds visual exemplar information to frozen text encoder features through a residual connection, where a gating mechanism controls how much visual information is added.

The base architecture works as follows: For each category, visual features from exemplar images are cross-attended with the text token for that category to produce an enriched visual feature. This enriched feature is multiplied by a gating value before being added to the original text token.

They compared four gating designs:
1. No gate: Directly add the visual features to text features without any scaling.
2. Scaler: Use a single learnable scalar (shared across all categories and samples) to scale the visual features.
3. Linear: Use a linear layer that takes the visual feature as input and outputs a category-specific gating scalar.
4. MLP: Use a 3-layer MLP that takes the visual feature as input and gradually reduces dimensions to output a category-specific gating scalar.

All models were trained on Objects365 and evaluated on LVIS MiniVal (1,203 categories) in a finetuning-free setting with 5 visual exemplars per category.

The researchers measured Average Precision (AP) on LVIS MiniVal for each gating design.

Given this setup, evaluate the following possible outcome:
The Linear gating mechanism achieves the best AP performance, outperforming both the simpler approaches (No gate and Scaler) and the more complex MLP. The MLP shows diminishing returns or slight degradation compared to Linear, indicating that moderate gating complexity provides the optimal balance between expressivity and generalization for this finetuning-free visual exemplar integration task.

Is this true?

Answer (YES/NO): NO